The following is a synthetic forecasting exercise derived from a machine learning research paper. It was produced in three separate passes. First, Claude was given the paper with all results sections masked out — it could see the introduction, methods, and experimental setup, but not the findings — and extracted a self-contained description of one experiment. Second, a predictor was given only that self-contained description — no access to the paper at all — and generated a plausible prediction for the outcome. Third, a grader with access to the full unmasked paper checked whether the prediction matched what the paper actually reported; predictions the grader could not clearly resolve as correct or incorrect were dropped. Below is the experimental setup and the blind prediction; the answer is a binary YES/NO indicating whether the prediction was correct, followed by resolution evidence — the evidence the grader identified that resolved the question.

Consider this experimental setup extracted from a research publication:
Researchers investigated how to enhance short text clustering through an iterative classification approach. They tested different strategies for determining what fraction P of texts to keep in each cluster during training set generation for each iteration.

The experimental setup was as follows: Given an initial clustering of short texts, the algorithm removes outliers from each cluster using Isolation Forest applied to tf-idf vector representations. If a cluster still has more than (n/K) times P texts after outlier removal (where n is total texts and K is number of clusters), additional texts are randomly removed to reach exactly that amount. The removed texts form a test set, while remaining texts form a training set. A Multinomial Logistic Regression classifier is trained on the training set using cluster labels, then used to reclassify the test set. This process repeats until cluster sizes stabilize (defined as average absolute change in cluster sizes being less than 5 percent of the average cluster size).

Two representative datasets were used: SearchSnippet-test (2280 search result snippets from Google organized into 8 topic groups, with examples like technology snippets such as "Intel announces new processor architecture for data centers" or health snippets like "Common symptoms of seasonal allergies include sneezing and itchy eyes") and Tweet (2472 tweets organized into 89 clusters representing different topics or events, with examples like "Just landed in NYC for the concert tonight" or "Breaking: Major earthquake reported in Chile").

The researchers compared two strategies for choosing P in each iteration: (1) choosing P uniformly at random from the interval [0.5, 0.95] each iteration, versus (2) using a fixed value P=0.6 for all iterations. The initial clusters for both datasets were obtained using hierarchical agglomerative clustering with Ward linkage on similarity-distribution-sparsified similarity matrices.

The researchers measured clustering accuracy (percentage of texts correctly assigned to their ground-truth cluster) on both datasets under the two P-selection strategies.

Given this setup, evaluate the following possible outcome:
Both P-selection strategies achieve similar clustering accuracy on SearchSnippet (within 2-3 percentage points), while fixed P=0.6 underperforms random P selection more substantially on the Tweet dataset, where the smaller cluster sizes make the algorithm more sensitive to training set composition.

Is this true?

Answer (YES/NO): NO